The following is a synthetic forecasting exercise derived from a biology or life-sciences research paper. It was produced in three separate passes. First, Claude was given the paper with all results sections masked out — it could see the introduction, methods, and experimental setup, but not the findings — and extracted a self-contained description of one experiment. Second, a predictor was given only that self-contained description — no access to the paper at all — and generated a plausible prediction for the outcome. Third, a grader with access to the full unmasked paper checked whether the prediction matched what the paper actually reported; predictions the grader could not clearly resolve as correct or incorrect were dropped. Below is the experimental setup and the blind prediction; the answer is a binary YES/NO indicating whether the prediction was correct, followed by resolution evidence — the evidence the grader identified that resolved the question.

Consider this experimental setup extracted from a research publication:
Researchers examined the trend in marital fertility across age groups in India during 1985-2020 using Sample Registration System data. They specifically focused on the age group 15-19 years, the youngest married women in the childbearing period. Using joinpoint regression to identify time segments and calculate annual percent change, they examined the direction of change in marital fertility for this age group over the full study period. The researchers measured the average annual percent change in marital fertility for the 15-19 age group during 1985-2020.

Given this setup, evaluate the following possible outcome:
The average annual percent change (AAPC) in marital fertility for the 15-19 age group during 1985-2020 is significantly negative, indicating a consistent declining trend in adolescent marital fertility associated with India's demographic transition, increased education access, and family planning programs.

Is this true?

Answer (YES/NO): NO